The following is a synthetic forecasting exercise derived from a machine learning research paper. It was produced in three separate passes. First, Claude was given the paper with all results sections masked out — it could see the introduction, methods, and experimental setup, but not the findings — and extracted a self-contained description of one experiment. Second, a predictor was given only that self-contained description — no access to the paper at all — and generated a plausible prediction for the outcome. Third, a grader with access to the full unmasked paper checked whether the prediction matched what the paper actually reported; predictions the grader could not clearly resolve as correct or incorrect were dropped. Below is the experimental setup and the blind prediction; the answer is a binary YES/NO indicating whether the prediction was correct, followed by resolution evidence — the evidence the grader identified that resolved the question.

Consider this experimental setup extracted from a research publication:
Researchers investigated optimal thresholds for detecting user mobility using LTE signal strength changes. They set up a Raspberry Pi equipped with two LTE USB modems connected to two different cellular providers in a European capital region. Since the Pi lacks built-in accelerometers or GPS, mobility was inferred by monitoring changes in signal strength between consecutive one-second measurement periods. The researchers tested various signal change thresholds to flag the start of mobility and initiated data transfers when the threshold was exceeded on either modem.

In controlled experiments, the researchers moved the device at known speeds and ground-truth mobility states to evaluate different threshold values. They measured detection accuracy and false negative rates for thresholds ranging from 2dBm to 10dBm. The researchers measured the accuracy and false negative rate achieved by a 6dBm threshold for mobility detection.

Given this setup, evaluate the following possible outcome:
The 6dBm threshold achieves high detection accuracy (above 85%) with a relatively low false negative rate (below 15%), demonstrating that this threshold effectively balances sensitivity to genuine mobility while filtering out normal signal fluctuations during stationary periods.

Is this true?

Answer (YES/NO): YES